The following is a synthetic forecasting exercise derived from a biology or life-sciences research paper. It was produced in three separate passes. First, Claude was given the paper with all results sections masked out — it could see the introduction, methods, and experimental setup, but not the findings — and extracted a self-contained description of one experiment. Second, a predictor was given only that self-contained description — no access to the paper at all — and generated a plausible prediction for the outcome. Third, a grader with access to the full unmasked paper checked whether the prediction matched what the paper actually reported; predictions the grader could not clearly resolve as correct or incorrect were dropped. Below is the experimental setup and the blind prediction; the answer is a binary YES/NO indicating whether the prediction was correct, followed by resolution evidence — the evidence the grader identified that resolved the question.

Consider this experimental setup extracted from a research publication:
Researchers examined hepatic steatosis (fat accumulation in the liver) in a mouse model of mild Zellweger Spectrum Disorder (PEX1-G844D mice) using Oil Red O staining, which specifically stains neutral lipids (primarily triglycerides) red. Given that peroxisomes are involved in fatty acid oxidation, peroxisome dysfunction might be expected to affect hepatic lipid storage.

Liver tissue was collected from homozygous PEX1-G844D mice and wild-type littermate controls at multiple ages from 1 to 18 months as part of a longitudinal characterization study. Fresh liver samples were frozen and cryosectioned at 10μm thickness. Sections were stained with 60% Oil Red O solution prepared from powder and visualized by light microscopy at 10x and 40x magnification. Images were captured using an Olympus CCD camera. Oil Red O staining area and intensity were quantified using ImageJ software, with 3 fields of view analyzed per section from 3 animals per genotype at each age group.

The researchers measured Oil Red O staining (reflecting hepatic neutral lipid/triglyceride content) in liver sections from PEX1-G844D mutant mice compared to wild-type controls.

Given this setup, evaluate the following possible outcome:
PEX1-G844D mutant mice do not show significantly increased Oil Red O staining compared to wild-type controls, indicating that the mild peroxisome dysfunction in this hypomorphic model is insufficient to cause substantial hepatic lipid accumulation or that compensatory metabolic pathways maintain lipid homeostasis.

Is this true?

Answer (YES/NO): NO